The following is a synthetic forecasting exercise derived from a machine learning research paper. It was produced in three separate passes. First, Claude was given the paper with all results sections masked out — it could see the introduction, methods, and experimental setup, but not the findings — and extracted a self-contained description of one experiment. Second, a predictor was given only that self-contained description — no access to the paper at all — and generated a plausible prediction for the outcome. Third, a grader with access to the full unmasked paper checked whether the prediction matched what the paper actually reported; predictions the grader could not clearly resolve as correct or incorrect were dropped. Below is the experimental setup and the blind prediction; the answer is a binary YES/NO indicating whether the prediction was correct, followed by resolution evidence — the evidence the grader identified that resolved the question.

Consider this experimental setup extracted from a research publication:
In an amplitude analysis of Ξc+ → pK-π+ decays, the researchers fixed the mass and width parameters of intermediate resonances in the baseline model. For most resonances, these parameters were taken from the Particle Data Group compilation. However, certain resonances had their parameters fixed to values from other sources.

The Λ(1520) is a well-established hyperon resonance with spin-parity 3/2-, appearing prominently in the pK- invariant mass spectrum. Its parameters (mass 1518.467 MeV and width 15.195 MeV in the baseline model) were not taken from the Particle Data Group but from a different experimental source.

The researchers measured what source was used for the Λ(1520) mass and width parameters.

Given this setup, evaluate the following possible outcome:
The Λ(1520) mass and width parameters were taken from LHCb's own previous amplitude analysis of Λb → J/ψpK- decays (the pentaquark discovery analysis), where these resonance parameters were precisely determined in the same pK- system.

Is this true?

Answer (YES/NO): NO